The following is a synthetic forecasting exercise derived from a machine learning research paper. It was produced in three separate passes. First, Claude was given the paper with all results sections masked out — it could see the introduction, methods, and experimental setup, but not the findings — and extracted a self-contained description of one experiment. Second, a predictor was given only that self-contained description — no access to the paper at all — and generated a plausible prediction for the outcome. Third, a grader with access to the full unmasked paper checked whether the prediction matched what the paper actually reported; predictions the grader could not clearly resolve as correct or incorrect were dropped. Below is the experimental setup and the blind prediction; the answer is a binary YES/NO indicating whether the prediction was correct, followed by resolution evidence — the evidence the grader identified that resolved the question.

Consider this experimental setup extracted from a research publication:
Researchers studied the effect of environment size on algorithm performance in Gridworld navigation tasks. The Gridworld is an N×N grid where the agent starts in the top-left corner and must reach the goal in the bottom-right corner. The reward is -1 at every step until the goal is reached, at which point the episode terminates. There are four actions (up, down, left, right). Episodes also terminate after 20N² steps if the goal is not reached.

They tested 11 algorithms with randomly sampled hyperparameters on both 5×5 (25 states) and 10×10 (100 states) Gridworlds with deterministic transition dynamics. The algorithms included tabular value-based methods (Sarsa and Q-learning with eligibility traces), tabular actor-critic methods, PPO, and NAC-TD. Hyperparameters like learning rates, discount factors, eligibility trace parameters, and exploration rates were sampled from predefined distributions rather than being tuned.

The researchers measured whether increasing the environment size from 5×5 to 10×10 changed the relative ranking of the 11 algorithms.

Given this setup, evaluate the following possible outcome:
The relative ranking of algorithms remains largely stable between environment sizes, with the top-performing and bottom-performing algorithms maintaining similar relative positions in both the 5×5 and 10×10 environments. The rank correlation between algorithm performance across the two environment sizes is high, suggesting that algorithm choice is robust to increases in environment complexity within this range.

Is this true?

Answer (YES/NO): YES